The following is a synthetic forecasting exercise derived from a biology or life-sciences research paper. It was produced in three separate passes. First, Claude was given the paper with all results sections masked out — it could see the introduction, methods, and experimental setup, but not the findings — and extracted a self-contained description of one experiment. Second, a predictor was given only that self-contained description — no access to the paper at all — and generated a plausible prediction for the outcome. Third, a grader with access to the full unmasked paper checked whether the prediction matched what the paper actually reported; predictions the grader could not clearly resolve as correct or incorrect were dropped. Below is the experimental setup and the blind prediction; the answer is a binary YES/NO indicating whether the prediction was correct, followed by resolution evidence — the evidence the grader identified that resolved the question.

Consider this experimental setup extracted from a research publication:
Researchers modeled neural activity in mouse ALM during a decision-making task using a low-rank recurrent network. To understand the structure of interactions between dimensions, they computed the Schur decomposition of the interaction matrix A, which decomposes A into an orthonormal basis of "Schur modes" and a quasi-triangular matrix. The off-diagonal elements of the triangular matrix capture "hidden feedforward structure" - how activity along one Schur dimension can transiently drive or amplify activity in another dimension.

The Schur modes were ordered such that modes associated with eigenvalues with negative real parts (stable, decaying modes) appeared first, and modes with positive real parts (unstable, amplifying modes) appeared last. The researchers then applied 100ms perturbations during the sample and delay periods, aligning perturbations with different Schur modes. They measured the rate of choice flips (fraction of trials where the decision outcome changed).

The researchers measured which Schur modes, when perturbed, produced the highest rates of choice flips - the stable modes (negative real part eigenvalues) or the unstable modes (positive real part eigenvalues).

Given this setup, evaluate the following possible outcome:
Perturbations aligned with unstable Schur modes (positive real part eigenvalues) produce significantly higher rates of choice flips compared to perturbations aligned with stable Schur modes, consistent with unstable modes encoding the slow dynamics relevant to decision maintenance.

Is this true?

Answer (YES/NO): NO